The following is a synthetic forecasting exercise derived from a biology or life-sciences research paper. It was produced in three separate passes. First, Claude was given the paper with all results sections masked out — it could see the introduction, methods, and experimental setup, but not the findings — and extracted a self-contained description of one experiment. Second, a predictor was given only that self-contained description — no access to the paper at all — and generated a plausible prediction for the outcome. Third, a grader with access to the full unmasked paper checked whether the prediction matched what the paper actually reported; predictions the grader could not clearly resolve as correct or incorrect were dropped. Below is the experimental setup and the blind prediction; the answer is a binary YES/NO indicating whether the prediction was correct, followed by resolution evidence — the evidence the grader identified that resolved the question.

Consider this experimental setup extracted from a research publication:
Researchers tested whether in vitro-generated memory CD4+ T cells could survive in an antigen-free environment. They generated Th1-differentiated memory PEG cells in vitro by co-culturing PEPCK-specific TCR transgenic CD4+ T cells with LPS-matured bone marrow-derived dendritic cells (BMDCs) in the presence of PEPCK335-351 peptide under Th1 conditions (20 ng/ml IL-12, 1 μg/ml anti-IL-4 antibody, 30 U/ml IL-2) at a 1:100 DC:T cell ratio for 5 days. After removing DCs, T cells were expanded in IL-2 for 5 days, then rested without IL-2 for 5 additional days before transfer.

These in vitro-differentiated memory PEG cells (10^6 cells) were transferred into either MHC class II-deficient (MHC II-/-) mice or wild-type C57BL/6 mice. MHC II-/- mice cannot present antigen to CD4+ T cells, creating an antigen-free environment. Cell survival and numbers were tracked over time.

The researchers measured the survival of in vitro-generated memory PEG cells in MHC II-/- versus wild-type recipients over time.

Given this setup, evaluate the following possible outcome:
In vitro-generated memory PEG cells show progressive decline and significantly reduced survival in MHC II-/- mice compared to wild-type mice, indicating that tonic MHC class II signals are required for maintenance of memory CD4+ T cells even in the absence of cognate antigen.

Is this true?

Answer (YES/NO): NO